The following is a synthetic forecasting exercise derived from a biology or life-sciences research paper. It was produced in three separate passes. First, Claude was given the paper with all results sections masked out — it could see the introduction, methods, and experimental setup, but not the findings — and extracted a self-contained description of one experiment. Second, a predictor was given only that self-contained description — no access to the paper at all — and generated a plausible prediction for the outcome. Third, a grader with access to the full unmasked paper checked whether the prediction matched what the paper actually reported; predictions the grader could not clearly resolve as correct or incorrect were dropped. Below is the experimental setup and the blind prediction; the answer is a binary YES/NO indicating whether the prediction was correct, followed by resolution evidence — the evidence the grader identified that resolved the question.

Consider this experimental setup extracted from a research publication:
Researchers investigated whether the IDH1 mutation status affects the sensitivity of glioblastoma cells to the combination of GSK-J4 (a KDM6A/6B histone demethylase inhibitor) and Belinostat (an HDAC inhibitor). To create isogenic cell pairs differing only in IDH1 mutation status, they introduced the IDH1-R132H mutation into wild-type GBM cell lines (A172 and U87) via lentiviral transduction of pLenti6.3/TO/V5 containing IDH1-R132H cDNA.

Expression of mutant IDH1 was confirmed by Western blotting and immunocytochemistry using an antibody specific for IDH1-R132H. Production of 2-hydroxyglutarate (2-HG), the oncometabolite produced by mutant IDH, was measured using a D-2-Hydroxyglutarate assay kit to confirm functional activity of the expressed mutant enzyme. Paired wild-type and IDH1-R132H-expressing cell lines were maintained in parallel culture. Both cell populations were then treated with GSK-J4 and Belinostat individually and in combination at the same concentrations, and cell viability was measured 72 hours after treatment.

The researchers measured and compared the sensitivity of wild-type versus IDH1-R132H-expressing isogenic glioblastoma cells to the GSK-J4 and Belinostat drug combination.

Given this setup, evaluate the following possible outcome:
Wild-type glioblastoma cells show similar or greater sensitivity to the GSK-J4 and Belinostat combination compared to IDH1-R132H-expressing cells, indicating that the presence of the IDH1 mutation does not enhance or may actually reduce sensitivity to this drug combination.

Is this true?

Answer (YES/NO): NO